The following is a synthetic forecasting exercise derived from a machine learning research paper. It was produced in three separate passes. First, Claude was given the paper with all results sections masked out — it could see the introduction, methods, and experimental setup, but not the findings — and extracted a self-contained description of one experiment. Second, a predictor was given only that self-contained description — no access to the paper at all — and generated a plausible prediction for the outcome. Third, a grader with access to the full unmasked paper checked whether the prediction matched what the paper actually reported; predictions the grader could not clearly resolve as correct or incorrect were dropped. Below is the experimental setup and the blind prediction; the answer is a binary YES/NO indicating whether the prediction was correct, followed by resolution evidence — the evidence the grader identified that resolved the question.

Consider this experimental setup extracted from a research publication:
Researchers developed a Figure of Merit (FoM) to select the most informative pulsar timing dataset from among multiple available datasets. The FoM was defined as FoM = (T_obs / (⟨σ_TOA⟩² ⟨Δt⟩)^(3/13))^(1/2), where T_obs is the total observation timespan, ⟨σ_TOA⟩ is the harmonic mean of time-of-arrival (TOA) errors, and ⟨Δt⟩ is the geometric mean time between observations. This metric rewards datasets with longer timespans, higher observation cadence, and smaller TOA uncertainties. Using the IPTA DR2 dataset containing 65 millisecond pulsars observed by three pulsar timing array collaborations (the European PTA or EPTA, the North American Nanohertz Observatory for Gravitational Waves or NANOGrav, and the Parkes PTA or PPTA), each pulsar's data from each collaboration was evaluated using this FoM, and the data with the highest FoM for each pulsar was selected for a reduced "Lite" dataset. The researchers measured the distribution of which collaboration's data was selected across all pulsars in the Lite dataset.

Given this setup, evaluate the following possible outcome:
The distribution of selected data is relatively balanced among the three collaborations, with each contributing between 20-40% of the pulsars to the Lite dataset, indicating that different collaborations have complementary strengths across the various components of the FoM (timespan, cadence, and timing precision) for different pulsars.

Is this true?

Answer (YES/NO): NO